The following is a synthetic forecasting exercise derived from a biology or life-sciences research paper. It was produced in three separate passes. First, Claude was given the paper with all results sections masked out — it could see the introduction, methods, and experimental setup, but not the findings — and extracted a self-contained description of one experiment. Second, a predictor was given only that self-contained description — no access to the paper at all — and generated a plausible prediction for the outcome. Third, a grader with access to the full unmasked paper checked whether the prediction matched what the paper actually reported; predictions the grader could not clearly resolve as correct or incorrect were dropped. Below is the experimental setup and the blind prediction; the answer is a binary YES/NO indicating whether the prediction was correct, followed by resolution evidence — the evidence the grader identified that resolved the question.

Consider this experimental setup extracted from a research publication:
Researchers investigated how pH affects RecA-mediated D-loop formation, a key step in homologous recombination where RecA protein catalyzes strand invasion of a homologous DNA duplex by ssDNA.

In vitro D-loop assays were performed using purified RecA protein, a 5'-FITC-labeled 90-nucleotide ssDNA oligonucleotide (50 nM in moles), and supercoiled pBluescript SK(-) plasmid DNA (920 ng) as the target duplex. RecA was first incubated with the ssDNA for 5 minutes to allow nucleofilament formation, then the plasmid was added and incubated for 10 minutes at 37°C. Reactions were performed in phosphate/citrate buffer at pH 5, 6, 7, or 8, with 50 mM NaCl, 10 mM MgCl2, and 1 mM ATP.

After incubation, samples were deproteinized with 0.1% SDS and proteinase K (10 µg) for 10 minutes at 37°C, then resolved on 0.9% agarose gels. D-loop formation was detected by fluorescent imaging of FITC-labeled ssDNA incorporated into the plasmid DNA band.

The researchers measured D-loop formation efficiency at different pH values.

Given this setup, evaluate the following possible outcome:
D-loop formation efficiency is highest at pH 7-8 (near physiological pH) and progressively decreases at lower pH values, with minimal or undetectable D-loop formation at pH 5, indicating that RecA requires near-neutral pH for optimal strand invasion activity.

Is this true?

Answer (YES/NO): NO